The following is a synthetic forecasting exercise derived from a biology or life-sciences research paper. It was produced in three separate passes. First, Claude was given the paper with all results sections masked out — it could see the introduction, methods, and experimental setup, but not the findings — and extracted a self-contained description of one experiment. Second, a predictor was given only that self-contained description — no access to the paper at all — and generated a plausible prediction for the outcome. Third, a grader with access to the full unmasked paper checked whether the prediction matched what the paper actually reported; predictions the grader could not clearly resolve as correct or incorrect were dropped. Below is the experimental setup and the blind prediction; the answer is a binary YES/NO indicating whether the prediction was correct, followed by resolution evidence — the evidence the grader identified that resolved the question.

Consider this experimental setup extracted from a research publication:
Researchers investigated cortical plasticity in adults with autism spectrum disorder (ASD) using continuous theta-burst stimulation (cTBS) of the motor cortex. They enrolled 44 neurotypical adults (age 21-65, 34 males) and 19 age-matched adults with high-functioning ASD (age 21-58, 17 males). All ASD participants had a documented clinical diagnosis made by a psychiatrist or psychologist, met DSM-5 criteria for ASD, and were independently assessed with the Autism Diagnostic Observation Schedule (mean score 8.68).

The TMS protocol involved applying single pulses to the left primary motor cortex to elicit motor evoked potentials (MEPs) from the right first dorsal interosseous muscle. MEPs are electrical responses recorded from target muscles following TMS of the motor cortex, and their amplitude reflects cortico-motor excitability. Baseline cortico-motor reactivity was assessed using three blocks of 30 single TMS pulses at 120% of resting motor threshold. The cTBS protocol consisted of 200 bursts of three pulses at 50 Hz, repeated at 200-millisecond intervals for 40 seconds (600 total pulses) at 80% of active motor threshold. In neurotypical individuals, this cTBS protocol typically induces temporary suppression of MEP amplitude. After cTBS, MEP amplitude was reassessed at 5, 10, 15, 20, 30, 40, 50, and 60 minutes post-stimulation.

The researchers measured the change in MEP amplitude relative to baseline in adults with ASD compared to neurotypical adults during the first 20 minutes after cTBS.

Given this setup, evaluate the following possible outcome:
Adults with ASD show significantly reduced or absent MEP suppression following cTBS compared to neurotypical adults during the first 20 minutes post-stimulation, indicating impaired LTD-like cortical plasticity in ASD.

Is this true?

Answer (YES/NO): NO